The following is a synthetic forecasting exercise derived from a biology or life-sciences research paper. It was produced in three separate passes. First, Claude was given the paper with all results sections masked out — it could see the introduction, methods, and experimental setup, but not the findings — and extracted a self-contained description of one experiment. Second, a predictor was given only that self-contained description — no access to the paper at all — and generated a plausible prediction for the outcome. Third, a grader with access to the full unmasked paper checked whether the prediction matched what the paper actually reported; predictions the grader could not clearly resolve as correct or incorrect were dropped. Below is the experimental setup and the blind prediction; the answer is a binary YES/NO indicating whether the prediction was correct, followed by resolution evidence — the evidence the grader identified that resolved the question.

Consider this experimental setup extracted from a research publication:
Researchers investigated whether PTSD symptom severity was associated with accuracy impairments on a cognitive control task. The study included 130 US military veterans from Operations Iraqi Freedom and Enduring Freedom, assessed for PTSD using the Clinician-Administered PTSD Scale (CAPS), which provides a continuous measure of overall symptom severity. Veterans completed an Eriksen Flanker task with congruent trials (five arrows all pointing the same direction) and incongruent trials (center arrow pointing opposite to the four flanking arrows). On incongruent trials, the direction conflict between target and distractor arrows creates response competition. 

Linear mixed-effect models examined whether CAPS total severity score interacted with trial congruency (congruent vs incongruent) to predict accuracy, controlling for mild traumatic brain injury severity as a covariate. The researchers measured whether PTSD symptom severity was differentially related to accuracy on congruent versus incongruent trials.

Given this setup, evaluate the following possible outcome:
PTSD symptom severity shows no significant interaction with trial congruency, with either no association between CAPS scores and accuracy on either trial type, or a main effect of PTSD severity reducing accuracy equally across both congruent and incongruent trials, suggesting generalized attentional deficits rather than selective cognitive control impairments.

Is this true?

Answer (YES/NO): YES